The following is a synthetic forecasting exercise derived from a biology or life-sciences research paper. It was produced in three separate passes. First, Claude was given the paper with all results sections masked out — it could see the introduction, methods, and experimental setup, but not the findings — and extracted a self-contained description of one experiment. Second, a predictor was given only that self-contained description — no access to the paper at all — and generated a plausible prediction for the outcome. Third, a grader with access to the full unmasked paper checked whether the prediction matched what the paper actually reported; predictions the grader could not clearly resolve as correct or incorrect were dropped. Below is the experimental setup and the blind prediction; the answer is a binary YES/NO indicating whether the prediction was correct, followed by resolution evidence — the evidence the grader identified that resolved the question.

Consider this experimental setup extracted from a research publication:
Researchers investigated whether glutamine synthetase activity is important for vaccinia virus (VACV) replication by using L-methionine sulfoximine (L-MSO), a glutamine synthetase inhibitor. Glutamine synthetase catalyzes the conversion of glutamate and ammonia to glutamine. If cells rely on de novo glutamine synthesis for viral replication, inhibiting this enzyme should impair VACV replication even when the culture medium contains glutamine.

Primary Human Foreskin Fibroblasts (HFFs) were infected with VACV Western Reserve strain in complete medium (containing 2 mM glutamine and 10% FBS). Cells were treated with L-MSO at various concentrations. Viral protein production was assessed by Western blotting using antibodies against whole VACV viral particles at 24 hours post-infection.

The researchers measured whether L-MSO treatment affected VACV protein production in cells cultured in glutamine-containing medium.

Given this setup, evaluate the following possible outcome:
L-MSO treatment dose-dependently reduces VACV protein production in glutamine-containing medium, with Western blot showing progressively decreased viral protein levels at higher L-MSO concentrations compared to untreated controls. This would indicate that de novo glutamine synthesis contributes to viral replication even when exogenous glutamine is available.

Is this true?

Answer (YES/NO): NO